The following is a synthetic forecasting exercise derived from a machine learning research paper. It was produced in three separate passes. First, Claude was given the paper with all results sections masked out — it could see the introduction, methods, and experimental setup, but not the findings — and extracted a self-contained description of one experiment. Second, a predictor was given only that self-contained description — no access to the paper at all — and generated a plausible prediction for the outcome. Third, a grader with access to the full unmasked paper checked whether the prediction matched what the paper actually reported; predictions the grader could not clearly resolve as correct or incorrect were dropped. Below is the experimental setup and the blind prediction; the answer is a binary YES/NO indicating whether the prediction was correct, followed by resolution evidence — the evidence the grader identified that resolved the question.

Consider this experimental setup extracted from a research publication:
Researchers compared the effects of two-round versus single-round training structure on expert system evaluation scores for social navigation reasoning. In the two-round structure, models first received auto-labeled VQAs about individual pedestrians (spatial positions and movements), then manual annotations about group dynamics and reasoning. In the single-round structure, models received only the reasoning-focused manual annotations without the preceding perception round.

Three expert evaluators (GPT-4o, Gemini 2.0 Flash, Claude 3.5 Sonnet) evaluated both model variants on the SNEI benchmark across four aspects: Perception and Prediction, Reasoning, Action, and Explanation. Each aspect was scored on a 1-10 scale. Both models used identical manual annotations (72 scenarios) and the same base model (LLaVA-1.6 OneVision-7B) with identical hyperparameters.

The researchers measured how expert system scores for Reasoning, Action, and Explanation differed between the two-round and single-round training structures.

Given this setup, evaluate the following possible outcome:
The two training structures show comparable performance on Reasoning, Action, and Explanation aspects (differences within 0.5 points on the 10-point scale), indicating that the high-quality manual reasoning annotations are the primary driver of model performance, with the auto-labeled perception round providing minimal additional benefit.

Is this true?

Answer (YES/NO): NO